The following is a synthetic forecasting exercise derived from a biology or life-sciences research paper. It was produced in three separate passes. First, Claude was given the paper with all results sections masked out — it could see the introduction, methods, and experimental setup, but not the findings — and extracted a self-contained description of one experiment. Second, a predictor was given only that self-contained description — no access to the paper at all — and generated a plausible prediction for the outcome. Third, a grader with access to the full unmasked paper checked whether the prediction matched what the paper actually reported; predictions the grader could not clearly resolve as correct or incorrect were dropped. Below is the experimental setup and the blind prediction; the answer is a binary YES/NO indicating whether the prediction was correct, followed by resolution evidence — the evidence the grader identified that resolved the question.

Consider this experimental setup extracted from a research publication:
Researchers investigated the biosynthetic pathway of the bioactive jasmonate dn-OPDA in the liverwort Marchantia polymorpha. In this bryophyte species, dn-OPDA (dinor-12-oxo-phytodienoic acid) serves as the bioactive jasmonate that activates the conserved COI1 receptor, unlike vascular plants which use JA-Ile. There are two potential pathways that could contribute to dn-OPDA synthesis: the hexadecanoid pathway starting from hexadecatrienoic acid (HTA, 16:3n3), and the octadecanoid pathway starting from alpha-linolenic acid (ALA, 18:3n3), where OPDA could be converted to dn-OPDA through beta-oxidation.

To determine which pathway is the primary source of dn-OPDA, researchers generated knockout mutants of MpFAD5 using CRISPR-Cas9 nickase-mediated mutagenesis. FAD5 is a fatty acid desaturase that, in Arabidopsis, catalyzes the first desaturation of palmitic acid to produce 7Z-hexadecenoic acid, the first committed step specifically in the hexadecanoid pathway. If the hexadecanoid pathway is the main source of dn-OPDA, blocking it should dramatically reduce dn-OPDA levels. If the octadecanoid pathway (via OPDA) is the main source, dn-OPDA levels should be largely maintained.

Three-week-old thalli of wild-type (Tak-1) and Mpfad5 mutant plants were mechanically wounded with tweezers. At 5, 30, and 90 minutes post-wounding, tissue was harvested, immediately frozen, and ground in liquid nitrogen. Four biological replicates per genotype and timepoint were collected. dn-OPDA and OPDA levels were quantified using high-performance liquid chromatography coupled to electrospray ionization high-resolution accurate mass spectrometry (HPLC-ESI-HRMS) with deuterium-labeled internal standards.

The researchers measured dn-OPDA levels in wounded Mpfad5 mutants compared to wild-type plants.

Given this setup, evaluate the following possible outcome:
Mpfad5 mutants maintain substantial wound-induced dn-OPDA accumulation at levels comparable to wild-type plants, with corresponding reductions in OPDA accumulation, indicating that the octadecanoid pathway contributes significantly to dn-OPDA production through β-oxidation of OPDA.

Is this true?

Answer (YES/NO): NO